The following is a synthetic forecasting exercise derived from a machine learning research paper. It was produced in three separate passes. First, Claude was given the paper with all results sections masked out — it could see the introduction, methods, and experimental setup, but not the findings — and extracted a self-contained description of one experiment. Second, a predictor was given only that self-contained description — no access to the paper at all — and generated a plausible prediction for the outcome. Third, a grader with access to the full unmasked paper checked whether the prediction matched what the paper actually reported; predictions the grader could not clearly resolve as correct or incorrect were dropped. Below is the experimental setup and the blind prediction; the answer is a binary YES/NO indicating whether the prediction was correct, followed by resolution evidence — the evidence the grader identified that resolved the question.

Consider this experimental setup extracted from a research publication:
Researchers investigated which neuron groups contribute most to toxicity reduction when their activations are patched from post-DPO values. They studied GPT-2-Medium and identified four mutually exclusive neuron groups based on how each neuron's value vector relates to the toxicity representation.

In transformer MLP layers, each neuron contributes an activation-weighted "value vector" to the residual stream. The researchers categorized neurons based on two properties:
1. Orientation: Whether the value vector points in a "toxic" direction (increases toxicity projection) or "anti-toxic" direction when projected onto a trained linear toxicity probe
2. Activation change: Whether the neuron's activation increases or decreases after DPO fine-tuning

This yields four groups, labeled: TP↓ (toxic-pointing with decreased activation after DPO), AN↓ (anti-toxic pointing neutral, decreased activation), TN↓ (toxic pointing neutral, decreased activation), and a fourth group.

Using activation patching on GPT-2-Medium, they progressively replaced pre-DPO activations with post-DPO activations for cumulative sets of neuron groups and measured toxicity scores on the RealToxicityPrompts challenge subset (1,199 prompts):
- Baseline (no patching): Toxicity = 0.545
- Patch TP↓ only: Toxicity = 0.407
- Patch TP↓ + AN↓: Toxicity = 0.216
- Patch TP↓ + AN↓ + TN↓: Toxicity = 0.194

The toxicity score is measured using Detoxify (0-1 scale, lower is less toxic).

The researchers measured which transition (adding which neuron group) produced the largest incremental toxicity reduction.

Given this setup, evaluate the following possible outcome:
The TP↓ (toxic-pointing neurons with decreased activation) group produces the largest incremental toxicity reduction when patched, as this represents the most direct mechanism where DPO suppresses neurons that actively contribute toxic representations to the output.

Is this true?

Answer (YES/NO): NO